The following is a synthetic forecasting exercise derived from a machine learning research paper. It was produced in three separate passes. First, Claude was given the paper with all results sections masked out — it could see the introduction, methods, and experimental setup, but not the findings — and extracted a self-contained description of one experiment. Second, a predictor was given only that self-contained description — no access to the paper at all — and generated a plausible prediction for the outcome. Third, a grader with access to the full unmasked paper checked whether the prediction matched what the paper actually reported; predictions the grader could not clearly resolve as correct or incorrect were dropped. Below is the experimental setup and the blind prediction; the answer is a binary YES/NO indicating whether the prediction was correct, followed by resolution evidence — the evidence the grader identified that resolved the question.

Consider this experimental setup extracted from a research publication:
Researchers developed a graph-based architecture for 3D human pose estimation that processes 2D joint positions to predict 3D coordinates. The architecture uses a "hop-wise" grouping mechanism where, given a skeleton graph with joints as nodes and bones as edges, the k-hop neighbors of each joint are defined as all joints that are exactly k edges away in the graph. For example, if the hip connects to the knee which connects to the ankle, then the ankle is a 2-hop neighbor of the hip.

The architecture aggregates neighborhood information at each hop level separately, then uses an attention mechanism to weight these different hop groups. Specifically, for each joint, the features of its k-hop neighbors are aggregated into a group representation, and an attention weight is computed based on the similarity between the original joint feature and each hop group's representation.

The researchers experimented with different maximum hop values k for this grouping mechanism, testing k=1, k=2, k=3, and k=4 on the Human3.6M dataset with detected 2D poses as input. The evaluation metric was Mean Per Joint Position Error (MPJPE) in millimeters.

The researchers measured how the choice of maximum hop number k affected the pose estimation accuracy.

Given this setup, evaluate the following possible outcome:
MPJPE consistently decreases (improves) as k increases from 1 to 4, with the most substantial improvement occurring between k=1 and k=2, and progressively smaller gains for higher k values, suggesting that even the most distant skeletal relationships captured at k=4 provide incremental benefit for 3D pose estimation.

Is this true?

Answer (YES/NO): NO